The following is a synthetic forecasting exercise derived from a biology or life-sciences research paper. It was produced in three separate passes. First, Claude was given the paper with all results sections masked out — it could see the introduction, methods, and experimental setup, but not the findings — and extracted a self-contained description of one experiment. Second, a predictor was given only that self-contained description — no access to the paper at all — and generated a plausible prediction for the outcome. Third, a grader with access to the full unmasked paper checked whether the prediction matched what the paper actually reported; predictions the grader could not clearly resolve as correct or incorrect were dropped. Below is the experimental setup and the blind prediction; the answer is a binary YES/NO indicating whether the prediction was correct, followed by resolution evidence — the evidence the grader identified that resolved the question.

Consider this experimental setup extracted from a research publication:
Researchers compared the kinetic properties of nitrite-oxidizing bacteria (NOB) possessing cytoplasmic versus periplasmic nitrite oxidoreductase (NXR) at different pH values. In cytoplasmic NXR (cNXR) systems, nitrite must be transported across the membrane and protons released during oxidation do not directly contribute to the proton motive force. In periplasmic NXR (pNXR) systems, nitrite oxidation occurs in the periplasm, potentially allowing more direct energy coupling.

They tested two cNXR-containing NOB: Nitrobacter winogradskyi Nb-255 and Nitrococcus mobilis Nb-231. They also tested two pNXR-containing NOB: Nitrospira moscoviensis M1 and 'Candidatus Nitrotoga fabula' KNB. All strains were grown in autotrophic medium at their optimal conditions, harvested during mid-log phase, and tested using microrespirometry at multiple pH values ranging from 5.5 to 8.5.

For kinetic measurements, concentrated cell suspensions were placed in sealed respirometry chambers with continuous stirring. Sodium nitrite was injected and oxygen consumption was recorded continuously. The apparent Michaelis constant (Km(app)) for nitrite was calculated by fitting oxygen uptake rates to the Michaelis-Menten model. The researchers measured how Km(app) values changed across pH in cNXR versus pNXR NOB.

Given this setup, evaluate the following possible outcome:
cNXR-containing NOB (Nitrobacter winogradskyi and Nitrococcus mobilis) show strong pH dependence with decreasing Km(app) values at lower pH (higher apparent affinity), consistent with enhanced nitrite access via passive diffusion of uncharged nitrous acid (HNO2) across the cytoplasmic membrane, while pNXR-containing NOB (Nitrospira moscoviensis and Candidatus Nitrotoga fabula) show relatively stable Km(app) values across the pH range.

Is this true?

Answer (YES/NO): YES